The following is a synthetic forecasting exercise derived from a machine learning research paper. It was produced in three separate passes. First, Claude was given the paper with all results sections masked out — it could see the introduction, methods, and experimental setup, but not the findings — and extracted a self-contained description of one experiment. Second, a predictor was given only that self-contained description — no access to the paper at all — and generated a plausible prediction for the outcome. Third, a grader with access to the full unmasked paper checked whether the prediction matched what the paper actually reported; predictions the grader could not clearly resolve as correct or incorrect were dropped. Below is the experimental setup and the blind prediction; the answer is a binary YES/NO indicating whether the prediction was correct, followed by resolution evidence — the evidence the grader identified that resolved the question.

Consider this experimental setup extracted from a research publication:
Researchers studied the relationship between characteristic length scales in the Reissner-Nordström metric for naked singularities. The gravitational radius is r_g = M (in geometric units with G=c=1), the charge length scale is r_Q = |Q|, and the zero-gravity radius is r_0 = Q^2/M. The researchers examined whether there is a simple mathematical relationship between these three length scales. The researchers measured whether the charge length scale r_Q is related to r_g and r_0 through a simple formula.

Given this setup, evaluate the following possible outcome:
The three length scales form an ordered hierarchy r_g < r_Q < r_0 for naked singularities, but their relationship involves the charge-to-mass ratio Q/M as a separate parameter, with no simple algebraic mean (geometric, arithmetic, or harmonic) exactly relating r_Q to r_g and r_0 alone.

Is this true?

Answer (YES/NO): NO